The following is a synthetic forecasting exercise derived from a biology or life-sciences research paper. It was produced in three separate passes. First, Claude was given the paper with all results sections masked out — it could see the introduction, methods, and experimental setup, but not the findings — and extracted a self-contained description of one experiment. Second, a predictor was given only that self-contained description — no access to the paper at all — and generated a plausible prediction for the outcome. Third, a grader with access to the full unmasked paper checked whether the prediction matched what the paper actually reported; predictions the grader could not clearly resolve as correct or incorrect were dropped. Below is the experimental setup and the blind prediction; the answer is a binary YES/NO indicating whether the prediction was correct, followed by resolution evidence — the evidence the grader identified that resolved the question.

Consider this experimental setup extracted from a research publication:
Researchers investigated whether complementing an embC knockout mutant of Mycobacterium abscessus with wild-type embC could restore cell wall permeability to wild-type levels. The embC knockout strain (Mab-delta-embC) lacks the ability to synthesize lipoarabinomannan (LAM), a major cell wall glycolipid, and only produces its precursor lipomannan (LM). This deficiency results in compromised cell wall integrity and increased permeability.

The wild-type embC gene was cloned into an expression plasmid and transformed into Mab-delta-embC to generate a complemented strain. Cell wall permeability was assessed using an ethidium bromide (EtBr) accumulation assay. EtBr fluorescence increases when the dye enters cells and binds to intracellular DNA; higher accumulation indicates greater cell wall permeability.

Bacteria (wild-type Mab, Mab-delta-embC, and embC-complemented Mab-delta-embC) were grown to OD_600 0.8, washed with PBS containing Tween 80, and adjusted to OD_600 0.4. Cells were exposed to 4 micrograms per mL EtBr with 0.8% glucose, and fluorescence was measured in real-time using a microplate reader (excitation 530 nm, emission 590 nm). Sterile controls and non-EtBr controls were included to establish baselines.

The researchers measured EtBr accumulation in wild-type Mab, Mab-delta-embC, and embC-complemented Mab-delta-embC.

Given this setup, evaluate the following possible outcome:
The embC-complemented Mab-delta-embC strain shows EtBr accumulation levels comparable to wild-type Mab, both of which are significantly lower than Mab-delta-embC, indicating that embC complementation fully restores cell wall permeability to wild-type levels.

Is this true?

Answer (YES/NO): YES